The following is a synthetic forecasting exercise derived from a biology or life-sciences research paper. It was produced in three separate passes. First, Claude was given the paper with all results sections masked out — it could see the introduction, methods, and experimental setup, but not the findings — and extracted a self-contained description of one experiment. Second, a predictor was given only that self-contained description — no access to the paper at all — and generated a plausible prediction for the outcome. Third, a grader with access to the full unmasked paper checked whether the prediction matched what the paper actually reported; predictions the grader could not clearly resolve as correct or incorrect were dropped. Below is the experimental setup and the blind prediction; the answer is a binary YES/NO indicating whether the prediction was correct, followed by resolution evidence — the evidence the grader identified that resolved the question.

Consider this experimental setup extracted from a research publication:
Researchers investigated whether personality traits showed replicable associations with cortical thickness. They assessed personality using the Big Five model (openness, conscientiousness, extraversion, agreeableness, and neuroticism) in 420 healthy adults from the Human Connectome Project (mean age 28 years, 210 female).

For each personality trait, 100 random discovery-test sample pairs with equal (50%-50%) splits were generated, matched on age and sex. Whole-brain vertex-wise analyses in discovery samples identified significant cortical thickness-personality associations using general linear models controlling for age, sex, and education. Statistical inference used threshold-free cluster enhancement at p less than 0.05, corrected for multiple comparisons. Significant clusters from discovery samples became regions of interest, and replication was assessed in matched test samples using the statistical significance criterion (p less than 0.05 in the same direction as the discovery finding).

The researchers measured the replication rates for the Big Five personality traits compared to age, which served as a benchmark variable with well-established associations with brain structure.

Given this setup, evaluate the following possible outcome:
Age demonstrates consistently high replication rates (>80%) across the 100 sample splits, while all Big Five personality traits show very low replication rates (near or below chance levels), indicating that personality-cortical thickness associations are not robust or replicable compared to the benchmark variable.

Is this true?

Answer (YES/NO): NO